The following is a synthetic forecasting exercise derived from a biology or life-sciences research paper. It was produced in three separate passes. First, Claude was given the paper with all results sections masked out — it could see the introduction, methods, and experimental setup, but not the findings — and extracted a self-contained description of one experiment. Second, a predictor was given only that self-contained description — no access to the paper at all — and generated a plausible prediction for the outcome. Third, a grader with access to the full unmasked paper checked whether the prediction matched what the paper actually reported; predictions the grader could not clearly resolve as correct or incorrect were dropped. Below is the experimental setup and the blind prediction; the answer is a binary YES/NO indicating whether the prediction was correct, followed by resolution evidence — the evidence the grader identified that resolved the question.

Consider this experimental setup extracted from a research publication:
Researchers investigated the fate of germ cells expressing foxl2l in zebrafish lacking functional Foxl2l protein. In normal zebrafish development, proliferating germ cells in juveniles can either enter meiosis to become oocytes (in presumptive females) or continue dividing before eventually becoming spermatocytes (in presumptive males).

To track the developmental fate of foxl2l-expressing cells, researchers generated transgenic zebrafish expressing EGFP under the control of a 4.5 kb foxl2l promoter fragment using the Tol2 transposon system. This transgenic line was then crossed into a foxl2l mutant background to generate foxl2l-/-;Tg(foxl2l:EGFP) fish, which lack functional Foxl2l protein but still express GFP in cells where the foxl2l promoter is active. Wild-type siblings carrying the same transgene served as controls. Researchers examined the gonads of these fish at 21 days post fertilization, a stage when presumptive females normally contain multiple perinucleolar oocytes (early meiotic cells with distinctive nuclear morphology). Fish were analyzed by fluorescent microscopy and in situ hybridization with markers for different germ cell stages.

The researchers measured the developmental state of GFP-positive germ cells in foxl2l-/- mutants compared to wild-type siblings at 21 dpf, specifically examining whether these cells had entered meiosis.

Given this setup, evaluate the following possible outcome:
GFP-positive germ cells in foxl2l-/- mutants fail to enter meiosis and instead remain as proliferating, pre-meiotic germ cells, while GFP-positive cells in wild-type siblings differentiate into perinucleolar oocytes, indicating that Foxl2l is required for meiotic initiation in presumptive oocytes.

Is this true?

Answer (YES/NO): YES